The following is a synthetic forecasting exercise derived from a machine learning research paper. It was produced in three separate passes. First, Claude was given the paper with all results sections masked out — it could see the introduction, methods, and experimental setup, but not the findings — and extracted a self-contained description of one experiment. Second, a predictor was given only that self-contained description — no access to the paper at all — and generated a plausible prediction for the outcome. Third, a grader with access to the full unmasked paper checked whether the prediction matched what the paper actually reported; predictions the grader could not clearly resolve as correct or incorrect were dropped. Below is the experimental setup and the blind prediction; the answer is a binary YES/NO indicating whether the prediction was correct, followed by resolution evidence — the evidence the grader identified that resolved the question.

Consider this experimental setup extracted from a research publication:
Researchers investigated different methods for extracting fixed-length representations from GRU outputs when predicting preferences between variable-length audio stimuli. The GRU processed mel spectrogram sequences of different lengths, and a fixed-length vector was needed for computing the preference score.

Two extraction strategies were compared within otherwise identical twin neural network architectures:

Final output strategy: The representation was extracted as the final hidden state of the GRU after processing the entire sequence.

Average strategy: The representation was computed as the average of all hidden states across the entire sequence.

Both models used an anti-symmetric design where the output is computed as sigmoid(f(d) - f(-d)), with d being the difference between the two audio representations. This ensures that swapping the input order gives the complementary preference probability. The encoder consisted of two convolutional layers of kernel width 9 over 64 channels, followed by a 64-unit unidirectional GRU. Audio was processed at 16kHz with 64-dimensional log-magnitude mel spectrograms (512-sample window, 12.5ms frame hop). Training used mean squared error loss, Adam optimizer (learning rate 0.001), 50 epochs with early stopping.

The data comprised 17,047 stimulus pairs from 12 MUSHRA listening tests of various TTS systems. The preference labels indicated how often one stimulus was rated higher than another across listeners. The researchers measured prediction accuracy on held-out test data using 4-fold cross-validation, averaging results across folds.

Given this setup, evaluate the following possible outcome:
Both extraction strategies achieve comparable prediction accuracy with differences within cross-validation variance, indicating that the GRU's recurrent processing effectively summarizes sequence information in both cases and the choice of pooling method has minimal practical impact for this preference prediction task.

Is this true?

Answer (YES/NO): NO